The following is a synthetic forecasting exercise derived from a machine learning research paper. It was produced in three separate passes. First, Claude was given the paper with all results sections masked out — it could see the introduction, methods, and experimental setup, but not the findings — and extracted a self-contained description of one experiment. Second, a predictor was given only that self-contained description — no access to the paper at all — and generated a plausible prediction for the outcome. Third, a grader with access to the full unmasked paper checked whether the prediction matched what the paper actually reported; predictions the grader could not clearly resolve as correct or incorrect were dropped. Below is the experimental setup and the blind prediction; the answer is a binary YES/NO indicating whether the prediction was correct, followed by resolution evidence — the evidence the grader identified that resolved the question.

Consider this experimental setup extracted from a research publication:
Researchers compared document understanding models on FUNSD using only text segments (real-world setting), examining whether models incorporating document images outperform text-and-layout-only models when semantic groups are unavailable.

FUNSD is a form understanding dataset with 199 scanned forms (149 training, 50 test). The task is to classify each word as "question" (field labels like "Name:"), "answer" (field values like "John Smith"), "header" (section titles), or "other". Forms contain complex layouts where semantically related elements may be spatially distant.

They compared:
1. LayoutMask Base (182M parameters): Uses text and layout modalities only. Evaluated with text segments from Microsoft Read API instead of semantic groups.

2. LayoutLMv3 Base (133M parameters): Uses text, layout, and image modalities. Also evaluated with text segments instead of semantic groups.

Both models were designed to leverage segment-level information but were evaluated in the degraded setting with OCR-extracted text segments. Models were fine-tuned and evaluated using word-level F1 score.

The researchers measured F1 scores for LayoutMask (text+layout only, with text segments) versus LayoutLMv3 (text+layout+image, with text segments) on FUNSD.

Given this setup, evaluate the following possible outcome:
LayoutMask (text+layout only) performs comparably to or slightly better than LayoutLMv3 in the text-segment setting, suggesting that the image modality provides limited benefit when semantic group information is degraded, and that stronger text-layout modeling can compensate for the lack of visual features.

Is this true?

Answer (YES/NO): NO